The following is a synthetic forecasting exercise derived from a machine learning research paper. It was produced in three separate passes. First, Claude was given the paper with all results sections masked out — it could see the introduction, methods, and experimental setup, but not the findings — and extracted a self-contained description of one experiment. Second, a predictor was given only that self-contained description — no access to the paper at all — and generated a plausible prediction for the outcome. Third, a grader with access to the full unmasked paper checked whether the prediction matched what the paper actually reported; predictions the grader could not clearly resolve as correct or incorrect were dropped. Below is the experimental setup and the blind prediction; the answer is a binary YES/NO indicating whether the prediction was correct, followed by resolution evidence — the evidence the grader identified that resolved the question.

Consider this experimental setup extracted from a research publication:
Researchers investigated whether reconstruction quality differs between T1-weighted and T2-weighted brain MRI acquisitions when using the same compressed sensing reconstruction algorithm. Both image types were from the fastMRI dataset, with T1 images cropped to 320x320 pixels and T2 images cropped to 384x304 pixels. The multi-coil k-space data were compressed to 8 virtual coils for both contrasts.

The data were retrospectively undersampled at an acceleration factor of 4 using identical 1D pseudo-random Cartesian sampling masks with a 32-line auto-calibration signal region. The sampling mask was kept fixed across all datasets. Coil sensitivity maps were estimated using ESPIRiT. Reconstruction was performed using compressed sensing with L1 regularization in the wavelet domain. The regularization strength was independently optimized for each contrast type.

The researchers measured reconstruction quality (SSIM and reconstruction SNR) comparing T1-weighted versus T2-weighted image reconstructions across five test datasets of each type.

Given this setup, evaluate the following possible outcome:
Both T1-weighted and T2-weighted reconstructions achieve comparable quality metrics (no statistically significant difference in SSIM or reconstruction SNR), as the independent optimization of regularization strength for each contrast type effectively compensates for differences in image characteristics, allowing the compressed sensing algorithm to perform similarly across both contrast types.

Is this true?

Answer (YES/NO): NO